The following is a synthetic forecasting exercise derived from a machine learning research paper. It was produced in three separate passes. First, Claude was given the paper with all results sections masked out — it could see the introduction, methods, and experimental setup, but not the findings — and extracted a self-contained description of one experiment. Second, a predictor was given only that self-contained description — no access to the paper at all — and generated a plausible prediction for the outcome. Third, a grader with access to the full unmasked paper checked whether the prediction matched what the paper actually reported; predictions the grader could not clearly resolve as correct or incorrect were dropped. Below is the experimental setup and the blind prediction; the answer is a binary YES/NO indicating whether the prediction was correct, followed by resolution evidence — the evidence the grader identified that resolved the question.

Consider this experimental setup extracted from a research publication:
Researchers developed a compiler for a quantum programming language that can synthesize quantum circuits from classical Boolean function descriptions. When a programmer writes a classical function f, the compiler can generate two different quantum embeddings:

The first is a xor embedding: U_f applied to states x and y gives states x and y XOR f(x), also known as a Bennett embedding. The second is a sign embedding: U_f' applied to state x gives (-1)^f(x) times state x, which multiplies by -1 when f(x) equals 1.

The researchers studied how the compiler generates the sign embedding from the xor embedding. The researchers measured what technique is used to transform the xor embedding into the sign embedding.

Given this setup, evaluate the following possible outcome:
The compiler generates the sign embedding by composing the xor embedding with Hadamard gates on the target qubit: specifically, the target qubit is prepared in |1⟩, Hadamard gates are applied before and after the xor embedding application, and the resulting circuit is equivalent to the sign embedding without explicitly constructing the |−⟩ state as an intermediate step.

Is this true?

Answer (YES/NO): NO